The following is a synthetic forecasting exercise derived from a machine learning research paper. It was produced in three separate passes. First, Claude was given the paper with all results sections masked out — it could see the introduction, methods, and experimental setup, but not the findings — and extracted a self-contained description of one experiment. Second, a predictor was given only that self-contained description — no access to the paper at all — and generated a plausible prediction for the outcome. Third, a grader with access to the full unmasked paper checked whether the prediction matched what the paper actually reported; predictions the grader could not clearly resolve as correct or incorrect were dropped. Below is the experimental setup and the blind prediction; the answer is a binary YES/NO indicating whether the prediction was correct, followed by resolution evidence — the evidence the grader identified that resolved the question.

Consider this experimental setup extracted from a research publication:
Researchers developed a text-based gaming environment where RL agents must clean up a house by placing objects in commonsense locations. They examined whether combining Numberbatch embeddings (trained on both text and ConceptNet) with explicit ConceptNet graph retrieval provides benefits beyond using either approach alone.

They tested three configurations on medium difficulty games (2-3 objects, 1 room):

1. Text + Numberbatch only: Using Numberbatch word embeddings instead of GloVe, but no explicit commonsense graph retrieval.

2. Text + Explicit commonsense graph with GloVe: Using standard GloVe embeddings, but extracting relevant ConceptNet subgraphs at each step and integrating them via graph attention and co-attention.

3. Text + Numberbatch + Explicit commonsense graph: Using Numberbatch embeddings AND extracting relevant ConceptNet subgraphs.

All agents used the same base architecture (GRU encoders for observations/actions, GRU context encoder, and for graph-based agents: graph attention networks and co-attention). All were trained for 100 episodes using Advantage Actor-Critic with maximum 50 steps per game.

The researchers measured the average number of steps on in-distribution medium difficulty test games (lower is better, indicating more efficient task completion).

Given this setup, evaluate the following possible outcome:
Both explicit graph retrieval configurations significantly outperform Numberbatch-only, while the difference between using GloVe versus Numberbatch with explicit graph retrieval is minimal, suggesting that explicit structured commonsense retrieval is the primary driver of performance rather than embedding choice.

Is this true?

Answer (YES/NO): NO